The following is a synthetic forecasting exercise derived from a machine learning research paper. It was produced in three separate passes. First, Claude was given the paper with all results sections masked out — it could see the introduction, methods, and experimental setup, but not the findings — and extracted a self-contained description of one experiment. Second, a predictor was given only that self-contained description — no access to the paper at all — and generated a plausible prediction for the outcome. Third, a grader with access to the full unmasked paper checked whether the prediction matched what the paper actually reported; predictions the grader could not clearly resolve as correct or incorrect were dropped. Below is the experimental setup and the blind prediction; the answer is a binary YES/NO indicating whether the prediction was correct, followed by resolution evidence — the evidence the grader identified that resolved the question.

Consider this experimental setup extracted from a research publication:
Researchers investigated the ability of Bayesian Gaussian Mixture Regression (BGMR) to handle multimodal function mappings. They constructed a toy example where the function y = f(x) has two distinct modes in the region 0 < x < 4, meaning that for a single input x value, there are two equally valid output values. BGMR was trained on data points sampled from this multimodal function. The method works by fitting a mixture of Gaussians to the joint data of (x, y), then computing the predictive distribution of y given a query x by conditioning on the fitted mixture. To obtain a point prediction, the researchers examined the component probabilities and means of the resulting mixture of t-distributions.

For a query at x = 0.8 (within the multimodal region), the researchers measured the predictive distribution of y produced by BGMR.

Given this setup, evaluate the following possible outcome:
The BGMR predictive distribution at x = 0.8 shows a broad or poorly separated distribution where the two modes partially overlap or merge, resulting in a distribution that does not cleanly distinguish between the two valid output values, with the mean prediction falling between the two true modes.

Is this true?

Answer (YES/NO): NO